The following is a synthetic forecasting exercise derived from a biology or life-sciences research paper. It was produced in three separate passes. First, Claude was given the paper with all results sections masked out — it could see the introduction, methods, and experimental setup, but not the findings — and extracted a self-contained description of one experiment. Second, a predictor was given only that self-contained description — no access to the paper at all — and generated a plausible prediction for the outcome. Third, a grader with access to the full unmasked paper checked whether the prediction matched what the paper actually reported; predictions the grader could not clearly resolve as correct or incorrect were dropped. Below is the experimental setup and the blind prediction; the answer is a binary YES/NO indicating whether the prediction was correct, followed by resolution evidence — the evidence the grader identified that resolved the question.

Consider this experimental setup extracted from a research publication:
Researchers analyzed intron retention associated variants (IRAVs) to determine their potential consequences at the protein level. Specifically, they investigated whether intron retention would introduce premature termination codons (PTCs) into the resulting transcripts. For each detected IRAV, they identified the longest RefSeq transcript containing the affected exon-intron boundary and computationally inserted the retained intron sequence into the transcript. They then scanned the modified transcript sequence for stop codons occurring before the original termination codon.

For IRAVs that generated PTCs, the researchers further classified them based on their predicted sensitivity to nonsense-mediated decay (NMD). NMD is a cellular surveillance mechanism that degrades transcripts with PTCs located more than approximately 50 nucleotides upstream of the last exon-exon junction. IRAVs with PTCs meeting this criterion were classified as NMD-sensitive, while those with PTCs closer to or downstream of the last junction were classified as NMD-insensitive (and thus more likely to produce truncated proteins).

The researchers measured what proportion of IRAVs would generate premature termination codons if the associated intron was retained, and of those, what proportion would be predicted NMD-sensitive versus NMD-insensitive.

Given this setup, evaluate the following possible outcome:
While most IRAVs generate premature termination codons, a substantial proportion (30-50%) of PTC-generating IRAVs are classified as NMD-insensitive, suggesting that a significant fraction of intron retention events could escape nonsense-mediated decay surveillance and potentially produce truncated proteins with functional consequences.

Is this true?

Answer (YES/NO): NO